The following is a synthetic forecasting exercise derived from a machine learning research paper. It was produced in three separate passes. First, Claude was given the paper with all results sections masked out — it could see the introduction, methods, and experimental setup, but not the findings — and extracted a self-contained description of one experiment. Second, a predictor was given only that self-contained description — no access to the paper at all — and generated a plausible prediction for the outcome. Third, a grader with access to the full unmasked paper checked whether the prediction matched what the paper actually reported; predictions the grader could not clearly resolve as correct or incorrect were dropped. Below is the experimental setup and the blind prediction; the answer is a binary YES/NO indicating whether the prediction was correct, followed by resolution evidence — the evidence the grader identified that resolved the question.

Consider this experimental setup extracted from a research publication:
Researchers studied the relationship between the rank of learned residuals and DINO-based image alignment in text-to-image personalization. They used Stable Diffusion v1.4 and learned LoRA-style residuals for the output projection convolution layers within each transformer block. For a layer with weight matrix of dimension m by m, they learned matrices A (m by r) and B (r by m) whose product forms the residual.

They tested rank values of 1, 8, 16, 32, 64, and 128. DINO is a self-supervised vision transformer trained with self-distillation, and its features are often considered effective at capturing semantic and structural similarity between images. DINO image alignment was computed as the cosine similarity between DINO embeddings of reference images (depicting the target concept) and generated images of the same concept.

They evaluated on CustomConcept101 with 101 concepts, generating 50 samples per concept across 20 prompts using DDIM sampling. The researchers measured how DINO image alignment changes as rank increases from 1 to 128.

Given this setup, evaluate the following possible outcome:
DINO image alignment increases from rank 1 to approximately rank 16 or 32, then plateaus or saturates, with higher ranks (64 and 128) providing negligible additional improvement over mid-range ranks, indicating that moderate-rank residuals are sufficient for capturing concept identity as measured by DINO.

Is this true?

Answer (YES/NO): NO